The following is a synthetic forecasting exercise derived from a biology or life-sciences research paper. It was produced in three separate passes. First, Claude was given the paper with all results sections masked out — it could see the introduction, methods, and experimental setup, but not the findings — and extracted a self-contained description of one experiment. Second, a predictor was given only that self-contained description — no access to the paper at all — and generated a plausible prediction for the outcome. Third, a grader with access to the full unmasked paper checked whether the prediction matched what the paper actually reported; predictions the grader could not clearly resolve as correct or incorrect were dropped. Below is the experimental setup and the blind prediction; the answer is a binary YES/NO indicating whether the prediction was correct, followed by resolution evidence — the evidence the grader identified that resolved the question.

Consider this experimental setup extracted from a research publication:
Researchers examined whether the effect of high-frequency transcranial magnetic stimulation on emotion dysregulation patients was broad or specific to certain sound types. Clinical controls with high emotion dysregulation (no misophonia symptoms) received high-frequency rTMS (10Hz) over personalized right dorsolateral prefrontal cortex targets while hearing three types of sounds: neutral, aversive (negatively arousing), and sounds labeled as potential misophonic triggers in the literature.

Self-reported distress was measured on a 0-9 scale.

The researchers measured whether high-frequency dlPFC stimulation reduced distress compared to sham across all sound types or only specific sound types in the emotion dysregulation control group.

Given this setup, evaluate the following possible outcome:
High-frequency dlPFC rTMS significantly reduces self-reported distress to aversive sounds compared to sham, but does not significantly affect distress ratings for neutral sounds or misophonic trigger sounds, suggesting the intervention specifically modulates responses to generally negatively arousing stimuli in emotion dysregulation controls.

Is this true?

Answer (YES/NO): NO